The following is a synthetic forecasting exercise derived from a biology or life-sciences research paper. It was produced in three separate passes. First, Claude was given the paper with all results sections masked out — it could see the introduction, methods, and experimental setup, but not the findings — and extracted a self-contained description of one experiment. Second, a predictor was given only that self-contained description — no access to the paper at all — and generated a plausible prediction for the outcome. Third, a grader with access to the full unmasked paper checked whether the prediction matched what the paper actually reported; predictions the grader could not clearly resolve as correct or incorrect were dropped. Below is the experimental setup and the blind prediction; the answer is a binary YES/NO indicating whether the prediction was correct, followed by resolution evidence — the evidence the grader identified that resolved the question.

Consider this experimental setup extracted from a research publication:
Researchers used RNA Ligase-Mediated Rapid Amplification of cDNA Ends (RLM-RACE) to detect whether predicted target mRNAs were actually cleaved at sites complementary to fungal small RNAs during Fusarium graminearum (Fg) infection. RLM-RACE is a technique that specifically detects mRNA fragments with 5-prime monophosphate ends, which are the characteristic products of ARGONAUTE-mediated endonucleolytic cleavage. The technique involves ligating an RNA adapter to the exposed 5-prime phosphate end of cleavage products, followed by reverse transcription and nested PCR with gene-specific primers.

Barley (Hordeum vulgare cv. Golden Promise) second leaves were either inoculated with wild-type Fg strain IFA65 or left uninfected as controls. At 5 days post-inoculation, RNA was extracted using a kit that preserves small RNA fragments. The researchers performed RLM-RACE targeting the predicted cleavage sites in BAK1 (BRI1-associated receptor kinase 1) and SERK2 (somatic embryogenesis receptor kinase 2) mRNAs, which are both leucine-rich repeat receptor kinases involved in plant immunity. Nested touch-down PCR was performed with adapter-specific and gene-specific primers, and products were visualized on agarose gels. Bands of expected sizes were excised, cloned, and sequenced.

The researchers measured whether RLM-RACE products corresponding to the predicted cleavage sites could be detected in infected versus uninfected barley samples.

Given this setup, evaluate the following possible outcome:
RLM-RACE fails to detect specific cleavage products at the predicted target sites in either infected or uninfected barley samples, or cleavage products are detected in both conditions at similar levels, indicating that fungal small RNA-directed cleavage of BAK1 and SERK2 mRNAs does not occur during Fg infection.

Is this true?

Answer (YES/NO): NO